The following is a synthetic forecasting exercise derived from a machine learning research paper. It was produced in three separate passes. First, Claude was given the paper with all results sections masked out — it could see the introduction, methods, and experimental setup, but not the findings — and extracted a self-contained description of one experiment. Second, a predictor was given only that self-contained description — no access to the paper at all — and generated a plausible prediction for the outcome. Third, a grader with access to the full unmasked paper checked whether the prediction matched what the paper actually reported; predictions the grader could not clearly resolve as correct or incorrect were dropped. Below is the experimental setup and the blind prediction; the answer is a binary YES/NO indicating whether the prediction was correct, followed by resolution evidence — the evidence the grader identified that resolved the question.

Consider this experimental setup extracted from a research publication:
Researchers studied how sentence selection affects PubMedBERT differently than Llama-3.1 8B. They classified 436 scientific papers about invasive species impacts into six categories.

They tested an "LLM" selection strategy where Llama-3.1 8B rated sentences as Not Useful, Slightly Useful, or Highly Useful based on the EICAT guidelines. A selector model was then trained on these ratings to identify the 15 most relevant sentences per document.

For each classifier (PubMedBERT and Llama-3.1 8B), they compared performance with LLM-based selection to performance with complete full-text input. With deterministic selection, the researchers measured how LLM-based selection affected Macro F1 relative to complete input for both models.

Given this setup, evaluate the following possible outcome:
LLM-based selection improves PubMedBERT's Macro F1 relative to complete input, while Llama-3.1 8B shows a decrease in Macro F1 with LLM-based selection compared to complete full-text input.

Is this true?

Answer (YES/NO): YES